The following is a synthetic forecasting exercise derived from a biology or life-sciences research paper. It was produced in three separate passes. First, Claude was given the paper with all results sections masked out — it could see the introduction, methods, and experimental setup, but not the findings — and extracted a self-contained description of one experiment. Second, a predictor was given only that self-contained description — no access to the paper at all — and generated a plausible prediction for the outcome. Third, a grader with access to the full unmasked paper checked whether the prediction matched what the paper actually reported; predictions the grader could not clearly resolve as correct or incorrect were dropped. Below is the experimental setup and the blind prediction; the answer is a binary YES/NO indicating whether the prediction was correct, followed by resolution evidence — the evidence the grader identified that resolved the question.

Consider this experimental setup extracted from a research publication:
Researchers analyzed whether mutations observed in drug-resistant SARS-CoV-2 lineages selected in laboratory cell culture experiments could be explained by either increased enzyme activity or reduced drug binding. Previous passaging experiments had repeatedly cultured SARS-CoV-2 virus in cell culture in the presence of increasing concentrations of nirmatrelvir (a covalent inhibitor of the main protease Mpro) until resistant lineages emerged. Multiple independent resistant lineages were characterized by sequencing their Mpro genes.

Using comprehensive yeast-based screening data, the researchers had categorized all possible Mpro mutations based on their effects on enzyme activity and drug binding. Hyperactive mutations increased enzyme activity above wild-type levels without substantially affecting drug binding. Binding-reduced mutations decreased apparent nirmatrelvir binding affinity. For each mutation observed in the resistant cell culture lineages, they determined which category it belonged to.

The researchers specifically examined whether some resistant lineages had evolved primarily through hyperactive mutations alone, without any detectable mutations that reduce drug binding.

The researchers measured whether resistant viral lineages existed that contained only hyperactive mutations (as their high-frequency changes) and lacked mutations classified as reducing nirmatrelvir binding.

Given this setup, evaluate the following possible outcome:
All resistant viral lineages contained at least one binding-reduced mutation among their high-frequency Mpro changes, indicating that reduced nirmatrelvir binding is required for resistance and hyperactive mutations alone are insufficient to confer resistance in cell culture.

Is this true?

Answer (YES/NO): NO